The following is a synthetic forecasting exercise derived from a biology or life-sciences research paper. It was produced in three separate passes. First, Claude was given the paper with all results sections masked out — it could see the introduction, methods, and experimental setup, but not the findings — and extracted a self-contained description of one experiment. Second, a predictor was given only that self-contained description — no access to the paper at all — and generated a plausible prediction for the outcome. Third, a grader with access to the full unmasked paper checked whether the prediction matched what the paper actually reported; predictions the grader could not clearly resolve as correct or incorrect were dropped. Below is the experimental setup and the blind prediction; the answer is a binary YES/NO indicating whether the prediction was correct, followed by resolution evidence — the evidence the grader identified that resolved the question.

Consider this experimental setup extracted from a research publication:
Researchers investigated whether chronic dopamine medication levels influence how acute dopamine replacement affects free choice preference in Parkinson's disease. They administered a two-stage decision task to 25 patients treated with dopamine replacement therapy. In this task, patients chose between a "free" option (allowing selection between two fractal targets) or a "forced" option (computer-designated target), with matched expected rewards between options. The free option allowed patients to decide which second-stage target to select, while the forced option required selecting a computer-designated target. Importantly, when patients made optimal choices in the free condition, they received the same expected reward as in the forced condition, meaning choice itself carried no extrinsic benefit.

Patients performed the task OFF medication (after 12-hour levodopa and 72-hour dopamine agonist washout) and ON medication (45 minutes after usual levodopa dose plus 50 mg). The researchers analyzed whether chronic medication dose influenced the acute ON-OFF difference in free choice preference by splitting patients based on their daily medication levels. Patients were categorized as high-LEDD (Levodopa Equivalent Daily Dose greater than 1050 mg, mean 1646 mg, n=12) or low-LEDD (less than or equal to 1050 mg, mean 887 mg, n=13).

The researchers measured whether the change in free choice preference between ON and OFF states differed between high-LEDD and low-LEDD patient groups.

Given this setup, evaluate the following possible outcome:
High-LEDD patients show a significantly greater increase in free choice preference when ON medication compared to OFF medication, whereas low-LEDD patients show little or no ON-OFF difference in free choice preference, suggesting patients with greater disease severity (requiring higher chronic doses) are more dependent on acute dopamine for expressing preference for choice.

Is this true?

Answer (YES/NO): NO